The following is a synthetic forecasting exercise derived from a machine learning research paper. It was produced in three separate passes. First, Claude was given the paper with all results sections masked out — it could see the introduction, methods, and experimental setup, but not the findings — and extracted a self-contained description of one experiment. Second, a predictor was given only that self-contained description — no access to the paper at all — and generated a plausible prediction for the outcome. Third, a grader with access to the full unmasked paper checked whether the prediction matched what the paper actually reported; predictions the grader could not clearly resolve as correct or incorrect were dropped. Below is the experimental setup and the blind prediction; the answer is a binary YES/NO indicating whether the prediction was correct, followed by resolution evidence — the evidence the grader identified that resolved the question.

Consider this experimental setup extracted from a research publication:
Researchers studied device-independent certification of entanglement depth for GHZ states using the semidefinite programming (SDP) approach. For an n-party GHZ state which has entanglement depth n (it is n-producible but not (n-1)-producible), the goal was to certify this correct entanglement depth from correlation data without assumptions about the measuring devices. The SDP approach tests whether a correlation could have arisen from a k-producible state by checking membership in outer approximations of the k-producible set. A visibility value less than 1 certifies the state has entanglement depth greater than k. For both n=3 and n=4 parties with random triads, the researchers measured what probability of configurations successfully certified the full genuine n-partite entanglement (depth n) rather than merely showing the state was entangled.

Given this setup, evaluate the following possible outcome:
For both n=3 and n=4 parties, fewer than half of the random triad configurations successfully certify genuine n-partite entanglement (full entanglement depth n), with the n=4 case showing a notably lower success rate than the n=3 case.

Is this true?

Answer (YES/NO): NO